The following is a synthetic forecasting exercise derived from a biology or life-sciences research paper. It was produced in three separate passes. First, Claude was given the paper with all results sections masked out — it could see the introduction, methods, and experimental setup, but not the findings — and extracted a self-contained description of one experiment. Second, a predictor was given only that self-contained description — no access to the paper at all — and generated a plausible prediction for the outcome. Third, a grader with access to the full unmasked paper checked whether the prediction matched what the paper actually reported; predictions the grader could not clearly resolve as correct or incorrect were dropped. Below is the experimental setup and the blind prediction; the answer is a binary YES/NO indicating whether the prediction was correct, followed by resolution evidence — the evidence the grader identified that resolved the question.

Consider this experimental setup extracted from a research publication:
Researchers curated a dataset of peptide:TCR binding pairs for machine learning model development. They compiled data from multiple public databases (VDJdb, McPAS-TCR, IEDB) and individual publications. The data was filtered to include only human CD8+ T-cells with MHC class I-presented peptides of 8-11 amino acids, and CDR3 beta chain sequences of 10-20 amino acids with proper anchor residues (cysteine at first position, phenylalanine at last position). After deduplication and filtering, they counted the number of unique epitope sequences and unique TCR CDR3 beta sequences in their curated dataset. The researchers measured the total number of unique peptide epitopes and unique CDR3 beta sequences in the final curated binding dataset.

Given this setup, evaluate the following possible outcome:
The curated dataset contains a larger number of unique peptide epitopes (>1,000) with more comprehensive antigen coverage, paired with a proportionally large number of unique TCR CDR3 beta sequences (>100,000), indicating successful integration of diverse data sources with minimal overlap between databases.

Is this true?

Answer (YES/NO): NO